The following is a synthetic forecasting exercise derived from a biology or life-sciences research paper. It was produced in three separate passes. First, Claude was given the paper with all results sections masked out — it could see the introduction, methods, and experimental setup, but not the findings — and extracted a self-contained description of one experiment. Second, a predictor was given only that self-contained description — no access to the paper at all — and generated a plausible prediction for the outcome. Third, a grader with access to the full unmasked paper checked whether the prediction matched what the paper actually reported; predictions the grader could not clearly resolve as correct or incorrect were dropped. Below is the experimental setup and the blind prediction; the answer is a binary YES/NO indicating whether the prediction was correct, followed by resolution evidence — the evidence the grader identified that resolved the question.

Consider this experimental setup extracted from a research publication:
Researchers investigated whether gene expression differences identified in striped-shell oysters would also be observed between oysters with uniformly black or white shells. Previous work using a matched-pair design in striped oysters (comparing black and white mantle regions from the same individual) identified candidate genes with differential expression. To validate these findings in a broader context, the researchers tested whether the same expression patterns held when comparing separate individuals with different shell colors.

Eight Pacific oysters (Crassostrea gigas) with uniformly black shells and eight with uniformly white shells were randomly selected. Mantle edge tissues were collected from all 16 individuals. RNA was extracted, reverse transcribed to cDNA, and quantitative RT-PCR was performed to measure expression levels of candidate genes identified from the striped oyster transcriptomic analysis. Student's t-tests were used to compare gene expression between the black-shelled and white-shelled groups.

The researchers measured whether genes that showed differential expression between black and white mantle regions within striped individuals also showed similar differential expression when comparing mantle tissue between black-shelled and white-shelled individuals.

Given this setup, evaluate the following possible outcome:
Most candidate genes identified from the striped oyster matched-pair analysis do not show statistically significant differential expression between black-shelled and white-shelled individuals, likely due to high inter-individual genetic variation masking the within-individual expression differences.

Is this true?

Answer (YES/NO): NO